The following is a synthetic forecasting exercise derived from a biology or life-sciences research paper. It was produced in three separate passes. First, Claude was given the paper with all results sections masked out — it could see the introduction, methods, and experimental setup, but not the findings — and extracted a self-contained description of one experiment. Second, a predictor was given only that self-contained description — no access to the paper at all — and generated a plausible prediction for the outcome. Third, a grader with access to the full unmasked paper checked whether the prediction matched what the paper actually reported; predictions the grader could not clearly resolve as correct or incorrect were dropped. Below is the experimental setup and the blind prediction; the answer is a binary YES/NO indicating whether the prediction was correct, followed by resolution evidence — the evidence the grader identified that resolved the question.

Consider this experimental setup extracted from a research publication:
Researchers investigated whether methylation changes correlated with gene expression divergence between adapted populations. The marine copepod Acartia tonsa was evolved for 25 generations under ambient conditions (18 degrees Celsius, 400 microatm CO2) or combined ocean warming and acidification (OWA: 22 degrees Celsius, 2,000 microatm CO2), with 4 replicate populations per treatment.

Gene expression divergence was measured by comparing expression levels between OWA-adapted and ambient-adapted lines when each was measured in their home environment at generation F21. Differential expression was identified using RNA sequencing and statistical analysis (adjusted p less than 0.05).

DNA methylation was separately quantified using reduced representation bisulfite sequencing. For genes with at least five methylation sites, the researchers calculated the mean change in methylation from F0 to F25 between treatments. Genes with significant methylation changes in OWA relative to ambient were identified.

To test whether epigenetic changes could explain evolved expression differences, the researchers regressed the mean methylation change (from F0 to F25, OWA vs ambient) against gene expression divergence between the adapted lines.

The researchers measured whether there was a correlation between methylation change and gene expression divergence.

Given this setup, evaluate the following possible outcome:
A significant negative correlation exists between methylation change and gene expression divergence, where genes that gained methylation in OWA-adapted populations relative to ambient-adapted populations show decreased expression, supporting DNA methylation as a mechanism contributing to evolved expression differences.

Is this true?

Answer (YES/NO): NO